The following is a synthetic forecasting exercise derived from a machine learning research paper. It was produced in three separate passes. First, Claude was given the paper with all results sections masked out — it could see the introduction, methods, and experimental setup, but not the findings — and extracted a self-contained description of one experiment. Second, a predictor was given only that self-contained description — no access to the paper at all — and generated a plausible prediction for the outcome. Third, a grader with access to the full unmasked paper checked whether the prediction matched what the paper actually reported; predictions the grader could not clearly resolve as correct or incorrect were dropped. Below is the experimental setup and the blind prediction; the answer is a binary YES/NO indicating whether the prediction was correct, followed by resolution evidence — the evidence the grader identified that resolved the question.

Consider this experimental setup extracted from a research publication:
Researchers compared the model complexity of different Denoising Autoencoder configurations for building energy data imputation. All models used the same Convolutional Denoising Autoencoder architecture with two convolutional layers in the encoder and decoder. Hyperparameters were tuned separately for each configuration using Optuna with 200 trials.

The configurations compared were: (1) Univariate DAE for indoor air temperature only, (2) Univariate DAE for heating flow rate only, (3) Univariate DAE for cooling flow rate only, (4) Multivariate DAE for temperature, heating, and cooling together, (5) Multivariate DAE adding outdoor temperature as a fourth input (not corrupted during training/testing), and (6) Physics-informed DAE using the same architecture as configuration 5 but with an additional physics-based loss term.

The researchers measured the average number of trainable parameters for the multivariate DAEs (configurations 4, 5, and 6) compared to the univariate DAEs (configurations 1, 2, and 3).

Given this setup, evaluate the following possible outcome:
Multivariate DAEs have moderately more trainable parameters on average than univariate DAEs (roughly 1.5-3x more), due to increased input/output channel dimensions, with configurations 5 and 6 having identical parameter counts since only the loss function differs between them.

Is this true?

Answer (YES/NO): NO